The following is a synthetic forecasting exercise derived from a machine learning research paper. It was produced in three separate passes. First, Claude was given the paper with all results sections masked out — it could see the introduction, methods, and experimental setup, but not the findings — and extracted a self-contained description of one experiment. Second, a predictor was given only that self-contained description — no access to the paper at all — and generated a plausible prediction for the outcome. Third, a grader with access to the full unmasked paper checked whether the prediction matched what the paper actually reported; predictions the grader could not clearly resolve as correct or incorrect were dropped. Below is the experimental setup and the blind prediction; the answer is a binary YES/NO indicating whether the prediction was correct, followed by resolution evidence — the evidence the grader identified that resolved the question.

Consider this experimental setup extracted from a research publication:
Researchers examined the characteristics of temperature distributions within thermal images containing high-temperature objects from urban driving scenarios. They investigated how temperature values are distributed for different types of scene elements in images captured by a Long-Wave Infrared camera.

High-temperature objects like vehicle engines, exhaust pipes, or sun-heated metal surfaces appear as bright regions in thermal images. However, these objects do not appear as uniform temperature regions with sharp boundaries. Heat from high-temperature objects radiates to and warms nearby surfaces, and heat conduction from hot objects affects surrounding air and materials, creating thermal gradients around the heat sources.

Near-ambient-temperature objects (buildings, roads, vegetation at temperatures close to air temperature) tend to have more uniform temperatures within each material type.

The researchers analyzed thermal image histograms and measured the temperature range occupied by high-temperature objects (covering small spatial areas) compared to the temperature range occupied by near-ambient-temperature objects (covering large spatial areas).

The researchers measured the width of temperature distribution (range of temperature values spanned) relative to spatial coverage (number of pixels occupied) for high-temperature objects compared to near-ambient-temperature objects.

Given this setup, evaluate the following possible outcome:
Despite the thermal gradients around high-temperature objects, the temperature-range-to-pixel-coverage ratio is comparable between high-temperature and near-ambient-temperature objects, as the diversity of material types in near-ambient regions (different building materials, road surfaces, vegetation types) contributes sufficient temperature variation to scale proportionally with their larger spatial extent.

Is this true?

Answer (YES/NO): NO